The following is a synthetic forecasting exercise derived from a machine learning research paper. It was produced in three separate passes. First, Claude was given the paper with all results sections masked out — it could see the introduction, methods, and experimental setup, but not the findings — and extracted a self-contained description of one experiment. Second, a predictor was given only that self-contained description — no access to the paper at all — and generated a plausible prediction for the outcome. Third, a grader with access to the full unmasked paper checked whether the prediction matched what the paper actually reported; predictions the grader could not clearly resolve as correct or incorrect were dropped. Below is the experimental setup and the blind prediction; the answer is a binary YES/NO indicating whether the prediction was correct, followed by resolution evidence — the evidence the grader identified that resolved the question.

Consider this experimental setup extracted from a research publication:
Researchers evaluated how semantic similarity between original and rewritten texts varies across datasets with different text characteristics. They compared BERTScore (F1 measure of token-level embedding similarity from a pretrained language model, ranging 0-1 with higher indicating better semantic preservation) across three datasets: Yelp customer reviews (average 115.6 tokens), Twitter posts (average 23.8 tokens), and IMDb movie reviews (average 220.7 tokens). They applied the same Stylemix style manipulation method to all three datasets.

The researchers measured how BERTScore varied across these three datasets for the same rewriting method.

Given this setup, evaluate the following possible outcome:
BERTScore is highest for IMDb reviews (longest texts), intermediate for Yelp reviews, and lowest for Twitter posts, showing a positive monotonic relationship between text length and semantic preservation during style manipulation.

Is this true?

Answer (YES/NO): YES